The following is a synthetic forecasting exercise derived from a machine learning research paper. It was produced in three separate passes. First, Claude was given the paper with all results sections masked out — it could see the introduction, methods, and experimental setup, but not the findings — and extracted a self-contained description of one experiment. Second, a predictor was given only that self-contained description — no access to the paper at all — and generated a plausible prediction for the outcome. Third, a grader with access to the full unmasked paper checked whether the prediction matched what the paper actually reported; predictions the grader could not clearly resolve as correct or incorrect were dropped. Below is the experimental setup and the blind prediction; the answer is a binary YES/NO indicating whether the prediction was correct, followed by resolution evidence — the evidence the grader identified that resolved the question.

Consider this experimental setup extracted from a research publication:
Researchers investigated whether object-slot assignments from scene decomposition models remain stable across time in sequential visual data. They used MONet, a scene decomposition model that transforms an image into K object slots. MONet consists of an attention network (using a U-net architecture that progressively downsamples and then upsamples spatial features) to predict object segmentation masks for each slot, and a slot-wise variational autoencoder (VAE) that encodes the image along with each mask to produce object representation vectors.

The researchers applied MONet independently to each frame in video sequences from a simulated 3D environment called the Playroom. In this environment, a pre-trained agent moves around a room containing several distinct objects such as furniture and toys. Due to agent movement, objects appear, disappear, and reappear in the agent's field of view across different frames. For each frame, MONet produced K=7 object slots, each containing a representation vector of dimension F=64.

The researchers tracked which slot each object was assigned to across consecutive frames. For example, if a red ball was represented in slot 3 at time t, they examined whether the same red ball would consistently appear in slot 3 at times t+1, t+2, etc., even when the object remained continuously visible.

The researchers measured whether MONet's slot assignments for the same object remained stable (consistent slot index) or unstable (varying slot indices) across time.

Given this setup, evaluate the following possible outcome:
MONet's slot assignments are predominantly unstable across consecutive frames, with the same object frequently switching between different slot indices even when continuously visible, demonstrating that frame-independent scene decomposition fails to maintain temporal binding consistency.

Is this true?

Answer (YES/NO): YES